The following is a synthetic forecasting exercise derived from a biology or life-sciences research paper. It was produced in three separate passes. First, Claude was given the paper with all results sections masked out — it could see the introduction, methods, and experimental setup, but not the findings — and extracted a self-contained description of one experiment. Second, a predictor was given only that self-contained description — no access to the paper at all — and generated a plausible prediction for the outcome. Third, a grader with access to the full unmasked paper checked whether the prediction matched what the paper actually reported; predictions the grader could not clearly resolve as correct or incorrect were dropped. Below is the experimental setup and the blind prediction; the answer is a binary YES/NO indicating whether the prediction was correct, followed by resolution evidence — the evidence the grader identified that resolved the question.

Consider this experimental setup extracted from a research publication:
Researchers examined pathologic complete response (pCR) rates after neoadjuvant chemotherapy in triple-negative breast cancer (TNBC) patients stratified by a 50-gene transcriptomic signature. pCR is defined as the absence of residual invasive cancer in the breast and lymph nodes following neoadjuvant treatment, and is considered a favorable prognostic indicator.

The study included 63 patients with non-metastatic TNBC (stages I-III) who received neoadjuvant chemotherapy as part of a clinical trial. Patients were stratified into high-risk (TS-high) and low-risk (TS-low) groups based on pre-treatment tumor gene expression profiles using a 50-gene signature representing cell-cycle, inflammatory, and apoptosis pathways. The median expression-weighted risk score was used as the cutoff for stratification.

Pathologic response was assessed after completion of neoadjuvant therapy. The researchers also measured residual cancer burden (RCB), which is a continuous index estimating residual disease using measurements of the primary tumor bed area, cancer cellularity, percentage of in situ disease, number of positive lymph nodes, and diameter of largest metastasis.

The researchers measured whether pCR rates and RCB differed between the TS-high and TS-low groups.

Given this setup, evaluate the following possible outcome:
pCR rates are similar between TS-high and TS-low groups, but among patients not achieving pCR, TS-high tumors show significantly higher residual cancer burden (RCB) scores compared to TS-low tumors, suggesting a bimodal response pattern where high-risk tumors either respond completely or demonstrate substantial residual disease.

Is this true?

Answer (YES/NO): NO